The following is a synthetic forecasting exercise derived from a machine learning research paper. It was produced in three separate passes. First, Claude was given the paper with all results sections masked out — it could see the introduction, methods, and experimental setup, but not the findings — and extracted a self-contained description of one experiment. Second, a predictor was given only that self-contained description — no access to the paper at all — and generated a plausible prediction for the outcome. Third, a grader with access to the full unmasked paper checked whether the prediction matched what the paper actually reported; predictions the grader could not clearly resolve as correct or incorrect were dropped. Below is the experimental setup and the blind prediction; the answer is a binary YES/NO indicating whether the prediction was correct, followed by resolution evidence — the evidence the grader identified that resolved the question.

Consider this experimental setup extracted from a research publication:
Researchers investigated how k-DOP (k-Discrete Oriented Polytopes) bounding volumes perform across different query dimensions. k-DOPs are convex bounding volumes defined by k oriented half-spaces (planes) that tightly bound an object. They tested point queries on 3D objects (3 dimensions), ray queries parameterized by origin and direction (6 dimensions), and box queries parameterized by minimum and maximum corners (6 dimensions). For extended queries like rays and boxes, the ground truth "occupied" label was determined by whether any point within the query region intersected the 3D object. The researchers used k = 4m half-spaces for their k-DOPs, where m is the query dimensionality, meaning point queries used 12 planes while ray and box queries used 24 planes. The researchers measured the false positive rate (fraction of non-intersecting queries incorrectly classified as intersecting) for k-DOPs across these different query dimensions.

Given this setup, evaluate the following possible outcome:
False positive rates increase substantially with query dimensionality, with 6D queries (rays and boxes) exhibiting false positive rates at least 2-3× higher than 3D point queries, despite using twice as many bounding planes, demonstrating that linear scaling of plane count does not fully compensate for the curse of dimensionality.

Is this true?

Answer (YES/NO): NO